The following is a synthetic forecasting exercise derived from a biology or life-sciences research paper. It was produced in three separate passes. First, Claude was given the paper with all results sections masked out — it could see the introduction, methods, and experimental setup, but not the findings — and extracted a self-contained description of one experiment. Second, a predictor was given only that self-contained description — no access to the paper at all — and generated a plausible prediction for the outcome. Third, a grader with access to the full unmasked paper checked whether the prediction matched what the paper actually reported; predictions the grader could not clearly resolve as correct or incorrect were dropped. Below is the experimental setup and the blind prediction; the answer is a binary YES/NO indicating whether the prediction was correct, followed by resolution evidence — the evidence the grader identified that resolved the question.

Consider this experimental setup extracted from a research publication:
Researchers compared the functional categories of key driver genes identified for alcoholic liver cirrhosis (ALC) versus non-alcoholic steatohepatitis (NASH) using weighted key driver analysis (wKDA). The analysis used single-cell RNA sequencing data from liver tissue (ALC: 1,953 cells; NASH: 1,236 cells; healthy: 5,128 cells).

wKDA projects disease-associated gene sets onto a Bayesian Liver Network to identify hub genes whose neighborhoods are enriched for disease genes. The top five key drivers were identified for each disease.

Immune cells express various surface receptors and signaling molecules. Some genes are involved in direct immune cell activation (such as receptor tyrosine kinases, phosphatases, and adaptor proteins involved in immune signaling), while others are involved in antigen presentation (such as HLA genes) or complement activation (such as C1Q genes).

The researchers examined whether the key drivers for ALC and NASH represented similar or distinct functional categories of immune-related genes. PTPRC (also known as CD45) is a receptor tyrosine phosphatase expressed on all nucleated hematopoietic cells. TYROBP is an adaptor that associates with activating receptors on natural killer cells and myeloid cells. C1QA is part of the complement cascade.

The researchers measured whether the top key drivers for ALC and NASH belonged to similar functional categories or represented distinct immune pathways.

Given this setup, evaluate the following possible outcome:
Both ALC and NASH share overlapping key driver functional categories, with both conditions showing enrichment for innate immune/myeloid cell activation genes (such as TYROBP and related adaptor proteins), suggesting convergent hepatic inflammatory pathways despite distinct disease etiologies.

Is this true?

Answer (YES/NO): NO